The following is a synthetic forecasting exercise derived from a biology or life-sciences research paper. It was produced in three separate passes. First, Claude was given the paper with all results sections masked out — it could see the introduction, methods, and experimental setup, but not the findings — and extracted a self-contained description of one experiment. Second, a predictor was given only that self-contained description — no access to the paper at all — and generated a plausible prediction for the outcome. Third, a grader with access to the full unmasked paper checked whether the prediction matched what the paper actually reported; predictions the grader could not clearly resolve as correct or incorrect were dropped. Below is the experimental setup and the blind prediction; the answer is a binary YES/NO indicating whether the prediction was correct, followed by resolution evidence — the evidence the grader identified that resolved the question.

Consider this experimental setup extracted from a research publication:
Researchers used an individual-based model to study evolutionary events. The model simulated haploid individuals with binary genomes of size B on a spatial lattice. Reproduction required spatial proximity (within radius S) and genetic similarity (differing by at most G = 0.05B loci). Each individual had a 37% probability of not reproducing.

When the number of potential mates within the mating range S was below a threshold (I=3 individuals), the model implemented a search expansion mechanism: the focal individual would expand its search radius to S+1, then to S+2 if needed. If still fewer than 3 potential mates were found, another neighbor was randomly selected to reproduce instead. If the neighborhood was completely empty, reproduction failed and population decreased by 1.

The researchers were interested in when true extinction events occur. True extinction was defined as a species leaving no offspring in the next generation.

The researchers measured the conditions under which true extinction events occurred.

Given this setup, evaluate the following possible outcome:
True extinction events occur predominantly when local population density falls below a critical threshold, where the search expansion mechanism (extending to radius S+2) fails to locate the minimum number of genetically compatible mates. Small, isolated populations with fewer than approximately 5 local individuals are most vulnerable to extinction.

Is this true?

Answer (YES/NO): NO